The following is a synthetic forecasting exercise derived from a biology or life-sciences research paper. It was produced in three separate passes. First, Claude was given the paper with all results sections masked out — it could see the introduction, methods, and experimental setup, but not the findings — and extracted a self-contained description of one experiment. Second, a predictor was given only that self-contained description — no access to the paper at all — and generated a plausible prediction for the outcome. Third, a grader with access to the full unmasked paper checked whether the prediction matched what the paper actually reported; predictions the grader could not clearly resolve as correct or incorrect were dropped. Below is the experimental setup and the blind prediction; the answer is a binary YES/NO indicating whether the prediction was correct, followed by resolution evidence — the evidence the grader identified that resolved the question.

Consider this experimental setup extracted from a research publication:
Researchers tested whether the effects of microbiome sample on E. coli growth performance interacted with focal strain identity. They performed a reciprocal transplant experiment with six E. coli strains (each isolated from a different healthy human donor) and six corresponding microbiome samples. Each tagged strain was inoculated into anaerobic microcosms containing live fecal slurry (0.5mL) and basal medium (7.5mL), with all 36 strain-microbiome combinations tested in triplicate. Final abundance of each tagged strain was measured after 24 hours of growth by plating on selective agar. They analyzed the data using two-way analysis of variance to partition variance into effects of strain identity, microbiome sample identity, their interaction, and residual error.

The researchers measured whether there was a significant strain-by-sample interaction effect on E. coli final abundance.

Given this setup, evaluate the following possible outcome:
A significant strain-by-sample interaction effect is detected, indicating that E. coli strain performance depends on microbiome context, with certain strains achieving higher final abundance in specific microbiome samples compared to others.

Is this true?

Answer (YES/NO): NO